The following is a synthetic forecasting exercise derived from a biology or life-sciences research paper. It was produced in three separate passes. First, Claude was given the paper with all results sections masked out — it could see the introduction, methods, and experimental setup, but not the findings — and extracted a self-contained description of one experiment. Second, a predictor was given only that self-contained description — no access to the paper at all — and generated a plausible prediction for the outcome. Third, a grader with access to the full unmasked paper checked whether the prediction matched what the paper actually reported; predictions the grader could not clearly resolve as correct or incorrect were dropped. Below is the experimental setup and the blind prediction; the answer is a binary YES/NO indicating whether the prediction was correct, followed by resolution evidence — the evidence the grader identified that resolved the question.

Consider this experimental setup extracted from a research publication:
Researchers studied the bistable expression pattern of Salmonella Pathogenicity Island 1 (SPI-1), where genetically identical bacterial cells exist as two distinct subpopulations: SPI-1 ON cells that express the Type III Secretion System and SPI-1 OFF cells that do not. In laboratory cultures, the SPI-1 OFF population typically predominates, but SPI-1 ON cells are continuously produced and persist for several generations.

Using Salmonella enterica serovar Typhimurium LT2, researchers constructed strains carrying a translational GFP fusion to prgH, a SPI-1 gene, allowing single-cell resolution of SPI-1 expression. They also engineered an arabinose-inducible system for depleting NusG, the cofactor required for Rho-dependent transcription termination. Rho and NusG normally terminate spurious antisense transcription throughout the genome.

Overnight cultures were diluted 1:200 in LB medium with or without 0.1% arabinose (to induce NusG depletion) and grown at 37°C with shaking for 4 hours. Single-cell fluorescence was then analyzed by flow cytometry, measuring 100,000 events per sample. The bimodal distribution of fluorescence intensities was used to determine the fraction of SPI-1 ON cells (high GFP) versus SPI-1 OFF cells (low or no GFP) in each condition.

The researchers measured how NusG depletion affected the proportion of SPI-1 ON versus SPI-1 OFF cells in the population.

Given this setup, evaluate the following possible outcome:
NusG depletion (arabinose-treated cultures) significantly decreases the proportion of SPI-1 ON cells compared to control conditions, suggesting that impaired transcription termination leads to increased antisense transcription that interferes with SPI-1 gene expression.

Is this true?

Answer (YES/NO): NO